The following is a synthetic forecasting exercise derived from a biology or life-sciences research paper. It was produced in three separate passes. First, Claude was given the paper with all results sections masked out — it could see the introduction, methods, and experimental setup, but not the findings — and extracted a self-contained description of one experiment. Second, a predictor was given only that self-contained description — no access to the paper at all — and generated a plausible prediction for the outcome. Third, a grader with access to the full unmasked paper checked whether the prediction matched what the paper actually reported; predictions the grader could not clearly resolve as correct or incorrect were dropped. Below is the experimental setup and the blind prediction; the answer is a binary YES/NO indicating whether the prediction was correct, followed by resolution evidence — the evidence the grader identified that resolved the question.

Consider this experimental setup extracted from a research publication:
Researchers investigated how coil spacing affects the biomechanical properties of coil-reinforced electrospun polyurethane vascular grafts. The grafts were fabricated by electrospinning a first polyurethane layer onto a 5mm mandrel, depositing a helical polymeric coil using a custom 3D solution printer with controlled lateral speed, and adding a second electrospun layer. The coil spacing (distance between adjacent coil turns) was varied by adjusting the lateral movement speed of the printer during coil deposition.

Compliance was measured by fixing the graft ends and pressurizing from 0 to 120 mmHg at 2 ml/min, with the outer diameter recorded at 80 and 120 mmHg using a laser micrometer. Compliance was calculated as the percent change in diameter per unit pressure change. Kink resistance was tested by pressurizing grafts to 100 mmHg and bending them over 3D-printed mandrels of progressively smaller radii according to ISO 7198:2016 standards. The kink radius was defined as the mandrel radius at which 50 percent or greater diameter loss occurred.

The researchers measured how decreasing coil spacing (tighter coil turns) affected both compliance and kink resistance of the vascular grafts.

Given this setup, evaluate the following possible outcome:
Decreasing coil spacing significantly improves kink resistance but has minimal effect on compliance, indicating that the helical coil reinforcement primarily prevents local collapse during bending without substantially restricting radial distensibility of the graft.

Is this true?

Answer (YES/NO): NO